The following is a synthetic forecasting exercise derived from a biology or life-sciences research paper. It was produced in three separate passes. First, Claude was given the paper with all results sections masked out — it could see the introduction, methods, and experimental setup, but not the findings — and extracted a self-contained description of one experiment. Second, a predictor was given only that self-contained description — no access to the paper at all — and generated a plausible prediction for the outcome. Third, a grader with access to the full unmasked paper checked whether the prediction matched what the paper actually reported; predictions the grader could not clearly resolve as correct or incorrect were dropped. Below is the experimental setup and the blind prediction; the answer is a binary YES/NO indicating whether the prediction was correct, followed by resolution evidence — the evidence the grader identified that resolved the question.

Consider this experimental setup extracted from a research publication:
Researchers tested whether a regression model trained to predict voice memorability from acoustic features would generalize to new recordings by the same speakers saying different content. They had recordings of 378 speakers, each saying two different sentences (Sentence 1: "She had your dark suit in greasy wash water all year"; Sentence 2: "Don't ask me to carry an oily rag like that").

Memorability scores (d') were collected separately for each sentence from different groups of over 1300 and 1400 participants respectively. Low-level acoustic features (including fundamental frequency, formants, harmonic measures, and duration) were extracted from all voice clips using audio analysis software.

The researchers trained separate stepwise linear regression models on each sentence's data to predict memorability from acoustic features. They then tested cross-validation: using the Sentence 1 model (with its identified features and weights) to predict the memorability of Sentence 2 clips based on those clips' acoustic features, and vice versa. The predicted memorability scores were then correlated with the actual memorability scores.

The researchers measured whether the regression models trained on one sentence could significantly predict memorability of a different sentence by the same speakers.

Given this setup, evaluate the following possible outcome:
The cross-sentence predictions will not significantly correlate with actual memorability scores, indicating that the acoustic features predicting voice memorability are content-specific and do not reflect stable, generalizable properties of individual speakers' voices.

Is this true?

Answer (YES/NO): NO